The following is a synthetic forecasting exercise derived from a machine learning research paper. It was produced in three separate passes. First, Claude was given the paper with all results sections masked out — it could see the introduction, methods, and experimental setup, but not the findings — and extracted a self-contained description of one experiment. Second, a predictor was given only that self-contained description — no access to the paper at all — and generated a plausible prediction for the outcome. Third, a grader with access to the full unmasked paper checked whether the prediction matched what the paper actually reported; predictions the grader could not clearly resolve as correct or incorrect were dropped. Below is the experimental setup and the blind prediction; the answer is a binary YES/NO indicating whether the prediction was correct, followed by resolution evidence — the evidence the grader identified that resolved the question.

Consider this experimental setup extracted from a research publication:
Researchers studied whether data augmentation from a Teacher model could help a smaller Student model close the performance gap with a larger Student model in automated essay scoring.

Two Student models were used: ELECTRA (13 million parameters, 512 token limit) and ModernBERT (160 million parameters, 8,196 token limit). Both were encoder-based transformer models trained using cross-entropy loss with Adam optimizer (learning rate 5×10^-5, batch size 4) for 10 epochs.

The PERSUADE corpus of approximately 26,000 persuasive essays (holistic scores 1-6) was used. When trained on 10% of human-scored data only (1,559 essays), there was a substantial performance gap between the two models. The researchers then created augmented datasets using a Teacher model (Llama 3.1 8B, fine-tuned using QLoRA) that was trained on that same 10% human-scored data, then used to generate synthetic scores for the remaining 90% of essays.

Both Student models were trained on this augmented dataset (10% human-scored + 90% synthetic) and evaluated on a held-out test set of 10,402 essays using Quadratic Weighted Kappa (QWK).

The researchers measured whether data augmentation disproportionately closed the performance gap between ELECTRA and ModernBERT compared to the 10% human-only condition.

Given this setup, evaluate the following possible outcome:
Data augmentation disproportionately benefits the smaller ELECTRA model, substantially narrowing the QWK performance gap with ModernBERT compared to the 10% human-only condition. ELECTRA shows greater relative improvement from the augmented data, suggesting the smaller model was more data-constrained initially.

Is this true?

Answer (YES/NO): YES